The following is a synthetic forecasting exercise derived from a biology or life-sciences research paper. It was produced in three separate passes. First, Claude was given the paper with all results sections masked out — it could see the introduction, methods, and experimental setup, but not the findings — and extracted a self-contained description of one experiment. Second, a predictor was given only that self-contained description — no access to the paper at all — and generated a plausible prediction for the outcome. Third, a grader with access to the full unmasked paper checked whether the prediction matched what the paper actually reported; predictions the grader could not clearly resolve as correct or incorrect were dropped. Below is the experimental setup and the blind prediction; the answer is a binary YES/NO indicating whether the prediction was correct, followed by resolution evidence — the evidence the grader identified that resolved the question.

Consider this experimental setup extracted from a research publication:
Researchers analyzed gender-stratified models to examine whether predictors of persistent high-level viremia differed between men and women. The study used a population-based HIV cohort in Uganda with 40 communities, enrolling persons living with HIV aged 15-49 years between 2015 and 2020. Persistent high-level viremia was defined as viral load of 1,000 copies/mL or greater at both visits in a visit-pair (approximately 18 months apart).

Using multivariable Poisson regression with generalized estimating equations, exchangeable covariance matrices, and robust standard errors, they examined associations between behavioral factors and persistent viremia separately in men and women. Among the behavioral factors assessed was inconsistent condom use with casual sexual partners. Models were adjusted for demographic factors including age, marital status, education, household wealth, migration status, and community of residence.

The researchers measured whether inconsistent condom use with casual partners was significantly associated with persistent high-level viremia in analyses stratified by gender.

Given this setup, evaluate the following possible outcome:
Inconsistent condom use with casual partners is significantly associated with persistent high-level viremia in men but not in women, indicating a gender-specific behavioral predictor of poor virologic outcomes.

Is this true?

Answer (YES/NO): YES